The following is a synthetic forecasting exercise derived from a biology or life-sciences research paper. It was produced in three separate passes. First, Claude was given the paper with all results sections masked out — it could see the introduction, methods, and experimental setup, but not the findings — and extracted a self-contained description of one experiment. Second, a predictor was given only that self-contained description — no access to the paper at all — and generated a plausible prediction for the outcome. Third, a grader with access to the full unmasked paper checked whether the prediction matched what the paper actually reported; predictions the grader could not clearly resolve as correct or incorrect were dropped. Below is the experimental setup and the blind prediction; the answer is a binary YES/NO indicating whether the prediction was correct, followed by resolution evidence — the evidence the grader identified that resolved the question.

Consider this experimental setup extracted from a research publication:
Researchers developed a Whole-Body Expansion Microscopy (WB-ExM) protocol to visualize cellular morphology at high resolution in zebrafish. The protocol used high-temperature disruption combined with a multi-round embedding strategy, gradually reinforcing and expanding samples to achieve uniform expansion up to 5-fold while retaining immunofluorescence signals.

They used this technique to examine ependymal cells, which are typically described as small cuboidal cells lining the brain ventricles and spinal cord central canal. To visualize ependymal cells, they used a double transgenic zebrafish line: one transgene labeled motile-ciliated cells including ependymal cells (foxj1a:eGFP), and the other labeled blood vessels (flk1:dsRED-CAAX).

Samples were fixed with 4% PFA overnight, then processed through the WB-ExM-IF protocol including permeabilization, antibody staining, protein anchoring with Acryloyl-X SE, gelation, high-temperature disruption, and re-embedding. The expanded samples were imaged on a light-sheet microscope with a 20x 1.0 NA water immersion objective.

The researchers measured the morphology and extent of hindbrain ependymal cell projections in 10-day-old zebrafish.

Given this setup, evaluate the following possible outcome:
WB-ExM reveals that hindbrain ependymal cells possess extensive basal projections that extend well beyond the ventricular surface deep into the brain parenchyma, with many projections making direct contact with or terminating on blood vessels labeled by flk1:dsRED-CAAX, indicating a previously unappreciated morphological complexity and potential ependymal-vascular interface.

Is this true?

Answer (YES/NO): YES